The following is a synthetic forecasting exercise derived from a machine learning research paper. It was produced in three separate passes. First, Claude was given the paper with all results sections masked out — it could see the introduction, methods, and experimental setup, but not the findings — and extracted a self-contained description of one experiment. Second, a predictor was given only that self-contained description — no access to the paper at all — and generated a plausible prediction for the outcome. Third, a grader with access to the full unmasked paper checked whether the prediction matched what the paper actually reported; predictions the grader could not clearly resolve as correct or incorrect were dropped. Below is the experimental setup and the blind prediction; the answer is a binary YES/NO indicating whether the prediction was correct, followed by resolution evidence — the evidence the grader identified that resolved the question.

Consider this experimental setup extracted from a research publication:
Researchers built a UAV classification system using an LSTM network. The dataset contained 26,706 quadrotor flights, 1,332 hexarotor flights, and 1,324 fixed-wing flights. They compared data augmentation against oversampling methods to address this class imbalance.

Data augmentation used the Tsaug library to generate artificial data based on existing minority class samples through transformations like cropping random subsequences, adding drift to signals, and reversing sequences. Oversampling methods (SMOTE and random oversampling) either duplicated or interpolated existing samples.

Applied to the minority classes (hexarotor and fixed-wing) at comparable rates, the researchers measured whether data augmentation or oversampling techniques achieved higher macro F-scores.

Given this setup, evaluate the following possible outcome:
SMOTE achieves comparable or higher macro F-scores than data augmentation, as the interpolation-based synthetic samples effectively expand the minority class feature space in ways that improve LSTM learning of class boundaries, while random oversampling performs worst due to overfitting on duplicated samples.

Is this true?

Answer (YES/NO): NO